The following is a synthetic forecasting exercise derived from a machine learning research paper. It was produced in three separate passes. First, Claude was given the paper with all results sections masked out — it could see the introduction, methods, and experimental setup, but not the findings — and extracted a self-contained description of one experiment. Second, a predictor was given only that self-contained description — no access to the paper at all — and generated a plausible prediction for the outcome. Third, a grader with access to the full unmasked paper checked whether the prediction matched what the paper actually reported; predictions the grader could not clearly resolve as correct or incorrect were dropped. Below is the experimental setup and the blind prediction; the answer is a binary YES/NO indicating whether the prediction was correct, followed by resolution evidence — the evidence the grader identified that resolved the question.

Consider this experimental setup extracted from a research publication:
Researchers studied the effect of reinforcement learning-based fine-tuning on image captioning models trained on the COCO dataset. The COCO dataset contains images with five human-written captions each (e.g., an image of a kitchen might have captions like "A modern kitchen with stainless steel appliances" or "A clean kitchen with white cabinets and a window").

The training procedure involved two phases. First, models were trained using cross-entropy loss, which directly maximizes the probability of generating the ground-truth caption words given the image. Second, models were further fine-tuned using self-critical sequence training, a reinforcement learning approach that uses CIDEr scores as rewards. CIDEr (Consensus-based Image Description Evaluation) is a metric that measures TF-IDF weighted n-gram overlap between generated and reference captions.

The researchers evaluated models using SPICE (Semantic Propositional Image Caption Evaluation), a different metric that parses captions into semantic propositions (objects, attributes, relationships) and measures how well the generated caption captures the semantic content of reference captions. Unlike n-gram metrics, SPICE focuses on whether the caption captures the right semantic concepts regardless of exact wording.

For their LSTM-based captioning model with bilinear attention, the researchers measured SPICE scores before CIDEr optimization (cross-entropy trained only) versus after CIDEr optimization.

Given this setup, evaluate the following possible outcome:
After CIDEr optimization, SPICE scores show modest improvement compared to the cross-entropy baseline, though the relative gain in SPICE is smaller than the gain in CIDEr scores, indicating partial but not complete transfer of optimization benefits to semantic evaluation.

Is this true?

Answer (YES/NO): YES